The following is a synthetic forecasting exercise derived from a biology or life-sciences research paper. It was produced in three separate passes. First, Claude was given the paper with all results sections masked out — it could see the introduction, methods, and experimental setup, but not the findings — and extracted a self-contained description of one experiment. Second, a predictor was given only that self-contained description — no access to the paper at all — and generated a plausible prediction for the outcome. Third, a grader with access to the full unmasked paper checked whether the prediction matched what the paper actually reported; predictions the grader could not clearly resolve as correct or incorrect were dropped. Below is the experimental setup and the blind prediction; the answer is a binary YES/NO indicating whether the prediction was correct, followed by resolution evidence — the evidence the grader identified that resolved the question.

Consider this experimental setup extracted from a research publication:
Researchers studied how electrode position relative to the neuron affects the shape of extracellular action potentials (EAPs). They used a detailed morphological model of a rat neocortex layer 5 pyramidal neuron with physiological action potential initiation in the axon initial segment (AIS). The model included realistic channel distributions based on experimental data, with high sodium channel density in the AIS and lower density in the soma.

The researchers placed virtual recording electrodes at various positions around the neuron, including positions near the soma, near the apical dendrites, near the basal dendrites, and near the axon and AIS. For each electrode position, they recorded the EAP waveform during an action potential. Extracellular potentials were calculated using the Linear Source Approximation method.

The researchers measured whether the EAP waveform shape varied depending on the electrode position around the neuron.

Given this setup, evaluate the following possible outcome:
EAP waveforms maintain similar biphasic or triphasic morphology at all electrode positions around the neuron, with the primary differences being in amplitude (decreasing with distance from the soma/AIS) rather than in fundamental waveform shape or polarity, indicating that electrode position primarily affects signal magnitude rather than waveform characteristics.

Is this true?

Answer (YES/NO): NO